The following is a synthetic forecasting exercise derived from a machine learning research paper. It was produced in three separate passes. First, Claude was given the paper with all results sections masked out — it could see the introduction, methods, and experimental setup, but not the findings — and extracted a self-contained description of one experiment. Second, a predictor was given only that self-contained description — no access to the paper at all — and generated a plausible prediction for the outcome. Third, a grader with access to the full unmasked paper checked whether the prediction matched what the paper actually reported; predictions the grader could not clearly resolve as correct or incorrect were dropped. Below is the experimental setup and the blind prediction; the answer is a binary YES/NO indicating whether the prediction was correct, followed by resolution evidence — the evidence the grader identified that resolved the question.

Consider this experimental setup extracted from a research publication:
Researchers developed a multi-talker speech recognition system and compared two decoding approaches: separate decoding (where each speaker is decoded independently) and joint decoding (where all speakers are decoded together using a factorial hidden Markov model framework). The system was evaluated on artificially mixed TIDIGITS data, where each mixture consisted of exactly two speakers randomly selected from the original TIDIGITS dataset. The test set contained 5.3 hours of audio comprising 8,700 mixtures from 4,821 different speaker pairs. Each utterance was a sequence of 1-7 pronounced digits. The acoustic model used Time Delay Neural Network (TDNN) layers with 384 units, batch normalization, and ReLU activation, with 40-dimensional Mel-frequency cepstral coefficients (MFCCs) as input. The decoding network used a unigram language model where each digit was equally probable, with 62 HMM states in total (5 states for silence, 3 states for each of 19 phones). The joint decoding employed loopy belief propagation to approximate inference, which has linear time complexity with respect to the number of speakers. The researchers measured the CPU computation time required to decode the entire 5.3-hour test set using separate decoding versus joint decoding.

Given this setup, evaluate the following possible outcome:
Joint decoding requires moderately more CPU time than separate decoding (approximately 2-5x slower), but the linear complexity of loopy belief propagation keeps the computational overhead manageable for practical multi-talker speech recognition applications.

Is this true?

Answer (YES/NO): NO